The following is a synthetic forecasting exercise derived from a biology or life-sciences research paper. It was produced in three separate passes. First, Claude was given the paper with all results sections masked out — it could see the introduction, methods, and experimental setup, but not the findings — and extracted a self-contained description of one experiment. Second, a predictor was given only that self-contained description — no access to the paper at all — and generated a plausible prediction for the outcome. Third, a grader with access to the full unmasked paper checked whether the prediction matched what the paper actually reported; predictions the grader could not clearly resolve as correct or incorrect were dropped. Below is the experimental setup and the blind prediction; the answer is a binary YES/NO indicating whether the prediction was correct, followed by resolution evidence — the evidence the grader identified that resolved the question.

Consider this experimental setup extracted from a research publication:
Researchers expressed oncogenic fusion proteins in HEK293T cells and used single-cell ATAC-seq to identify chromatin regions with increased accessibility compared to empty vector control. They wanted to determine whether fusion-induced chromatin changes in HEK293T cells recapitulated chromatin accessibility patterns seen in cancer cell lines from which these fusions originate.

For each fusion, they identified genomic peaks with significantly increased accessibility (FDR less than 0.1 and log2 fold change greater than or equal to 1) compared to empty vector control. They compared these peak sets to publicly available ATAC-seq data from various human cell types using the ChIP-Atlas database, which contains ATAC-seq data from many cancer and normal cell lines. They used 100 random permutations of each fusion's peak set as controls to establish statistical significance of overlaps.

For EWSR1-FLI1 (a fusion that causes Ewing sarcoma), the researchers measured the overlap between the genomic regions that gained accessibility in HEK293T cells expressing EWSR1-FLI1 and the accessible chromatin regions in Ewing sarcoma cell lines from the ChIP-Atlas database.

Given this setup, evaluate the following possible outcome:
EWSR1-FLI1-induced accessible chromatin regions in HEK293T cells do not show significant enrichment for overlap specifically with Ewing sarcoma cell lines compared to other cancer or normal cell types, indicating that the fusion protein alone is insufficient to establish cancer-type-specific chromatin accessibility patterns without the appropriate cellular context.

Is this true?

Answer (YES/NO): NO